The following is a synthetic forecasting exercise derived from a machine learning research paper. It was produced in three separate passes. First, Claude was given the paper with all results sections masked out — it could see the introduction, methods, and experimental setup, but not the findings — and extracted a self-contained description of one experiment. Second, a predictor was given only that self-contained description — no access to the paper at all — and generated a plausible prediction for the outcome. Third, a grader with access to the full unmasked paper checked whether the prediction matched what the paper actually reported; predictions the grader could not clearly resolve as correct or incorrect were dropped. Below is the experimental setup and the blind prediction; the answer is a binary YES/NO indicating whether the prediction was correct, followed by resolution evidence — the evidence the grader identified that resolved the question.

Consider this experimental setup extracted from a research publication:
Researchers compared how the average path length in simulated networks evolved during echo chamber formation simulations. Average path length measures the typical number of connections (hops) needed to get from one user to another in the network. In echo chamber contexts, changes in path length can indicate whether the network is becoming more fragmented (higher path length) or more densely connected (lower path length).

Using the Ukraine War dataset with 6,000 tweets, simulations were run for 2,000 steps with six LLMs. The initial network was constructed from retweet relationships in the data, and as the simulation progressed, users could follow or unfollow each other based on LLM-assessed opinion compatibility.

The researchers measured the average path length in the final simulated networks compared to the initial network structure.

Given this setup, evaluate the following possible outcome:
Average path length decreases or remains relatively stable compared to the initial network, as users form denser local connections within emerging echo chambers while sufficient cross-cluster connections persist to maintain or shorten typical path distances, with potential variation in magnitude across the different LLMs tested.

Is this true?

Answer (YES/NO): YES